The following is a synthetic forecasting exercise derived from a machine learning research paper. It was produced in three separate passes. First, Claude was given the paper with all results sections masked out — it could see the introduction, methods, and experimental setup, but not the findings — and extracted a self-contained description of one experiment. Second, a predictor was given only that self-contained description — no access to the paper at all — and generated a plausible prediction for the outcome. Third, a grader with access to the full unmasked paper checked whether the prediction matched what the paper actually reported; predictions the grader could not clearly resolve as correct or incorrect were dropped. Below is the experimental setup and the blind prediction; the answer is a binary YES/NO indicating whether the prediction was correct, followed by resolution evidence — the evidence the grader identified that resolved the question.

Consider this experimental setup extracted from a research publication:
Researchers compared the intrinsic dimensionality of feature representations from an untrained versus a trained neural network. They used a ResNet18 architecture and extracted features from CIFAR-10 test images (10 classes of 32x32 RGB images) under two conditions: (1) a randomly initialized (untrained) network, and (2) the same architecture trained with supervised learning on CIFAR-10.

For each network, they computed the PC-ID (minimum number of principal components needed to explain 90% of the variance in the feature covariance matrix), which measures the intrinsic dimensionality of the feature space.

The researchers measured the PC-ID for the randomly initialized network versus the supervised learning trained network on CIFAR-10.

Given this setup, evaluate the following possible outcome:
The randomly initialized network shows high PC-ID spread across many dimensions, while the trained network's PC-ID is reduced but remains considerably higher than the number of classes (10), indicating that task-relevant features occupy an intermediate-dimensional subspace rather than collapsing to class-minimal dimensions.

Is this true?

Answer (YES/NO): NO